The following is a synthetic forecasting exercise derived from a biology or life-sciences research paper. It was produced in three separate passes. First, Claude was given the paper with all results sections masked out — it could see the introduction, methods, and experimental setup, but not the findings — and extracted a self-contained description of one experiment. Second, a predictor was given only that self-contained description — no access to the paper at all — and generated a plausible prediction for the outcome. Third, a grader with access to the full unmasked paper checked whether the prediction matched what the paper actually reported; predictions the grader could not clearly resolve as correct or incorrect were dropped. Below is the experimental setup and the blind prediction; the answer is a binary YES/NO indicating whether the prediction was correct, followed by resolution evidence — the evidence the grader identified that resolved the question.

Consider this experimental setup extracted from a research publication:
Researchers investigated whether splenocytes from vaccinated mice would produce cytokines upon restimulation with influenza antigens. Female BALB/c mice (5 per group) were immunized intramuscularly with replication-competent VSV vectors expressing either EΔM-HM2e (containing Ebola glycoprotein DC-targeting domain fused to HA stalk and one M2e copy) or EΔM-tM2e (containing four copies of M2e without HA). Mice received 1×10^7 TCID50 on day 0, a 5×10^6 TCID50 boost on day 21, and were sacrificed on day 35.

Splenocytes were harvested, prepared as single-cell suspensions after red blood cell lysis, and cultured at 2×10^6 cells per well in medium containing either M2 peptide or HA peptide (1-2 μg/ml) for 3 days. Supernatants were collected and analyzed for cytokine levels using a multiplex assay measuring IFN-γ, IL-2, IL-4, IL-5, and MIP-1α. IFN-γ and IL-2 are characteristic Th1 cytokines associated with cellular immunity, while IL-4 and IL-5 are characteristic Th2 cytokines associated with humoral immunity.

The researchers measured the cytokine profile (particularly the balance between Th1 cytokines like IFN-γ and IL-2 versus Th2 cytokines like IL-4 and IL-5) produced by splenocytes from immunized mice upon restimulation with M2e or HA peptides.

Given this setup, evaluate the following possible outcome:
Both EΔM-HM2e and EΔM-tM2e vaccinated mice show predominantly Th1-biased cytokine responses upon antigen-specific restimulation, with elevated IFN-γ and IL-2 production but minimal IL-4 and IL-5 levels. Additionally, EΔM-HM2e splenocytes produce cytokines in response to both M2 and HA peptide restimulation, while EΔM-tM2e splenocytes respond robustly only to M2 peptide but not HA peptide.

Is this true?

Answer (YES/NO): NO